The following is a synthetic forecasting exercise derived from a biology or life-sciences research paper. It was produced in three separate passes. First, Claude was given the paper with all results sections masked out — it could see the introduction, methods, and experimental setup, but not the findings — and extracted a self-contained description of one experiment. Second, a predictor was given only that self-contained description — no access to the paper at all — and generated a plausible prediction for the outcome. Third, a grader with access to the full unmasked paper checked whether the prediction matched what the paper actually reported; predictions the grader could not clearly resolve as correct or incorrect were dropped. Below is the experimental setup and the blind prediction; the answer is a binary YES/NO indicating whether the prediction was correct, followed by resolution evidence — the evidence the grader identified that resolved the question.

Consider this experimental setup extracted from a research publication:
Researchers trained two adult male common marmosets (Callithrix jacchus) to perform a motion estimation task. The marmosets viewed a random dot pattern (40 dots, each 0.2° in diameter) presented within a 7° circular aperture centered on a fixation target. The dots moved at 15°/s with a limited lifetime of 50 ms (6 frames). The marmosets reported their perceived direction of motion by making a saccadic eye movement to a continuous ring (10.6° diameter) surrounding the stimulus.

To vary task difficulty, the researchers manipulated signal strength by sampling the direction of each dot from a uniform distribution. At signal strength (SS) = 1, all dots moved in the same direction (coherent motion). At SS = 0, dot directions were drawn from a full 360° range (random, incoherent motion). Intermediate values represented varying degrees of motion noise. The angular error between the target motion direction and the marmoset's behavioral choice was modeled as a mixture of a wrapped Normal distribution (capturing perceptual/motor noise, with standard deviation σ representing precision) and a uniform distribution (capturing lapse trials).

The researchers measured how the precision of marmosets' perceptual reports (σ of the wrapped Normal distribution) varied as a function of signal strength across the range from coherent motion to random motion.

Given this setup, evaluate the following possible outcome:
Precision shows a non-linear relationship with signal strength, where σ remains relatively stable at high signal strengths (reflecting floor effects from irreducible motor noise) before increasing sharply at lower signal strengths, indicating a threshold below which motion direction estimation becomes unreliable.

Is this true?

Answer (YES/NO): YES